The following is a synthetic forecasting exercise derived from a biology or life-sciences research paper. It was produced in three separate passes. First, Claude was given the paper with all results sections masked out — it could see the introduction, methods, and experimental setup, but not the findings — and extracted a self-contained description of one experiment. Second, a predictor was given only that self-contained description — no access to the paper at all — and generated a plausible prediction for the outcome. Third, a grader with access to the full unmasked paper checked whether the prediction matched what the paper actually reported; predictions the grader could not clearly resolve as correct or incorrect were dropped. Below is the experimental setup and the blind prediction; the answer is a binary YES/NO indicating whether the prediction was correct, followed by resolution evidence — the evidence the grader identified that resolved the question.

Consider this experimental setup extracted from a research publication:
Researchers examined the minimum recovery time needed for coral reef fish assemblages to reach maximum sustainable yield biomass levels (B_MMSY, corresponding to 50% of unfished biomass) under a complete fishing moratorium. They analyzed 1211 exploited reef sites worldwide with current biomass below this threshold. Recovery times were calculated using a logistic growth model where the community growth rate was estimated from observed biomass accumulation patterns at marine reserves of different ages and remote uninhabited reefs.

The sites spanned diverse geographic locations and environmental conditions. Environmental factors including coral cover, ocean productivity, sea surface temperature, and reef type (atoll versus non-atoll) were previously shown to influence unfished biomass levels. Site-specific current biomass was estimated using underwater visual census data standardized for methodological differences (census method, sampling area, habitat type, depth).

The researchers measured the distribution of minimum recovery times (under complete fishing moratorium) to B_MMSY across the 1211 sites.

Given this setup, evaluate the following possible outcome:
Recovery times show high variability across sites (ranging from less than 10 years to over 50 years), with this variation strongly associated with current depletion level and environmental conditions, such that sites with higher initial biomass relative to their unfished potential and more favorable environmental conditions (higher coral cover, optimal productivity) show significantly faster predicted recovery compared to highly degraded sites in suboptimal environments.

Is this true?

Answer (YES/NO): NO